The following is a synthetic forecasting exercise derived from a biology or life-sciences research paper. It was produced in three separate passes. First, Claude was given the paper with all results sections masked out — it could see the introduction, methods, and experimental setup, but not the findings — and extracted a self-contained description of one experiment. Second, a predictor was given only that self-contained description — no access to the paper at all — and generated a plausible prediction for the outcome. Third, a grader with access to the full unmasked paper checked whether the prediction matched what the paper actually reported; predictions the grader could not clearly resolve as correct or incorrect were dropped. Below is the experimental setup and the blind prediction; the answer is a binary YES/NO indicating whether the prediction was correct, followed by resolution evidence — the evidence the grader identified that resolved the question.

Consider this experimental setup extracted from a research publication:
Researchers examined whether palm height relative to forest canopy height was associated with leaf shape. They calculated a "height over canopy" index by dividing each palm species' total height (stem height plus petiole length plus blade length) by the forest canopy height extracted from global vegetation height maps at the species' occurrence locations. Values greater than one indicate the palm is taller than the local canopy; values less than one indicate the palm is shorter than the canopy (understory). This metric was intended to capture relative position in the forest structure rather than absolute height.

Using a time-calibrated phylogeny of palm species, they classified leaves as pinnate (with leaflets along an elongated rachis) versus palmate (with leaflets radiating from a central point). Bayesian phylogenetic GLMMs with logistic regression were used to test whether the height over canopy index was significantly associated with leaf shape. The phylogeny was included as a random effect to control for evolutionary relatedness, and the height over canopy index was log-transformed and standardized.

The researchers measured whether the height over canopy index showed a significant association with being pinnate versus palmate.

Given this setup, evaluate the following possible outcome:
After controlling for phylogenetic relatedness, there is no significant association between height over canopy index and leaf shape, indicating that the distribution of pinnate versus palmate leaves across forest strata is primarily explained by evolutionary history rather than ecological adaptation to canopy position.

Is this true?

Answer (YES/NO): NO